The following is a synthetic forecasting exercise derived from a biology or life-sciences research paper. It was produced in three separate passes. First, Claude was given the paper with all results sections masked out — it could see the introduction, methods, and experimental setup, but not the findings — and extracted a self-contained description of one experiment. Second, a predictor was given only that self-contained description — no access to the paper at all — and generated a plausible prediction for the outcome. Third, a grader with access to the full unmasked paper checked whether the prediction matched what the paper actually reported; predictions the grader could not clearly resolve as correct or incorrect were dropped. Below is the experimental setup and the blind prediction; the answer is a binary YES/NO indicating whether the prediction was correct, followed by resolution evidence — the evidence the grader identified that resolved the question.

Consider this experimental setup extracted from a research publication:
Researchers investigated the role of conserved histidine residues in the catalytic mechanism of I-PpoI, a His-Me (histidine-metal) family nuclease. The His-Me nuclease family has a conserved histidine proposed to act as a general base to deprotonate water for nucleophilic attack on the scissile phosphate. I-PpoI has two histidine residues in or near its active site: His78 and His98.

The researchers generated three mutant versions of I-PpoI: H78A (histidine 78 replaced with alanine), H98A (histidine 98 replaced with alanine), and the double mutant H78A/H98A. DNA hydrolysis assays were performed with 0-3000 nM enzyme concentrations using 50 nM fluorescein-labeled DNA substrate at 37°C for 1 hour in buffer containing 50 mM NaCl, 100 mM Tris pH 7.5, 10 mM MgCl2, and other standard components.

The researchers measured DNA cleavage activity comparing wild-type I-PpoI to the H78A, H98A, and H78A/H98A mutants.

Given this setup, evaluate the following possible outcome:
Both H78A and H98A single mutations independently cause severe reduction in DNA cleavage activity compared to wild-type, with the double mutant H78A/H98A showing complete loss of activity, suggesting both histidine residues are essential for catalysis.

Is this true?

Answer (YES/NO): NO